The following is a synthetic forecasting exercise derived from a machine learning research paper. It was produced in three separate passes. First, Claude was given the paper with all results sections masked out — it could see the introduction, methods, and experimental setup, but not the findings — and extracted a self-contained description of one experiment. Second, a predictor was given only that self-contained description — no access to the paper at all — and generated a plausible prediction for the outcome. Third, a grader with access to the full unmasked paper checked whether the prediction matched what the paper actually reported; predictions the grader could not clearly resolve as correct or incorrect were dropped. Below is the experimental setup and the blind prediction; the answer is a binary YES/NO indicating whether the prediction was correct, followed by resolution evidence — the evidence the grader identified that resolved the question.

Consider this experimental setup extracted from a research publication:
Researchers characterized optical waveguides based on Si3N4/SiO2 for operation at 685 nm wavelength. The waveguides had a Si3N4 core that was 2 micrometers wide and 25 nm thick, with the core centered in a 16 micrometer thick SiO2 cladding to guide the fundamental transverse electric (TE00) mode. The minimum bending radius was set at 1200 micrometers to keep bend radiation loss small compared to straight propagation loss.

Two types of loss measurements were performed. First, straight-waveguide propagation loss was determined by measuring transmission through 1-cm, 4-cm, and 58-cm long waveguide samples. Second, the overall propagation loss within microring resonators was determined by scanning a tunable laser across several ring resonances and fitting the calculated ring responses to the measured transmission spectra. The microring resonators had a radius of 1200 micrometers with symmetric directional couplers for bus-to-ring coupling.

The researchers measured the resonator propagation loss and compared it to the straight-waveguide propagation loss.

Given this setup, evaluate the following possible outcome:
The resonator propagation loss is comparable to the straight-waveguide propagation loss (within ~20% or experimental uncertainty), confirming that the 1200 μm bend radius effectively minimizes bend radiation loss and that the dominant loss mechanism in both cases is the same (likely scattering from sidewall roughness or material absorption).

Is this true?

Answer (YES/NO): NO